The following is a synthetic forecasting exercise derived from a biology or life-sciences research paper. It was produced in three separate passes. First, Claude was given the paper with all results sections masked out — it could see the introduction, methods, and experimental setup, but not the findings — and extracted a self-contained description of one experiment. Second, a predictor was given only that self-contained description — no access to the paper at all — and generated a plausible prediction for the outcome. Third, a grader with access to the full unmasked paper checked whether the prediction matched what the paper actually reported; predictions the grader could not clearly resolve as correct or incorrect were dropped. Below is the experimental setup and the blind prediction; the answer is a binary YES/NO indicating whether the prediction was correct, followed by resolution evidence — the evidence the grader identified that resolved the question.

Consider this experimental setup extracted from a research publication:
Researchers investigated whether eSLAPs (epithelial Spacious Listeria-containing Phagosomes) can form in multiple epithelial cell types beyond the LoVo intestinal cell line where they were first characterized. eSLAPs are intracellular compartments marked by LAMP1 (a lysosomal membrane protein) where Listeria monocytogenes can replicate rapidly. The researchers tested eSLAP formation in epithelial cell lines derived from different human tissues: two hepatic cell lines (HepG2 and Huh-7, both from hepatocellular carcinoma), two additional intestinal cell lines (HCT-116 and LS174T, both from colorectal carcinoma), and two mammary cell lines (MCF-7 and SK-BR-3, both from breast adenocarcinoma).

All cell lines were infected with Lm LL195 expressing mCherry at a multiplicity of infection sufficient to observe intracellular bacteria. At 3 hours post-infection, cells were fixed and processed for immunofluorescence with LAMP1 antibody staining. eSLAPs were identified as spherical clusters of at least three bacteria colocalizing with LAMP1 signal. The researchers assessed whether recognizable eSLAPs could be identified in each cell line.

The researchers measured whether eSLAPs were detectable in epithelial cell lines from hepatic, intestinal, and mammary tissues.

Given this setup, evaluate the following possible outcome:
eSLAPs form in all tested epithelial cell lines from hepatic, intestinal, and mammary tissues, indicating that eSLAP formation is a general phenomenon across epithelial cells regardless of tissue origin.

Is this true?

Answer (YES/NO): YES